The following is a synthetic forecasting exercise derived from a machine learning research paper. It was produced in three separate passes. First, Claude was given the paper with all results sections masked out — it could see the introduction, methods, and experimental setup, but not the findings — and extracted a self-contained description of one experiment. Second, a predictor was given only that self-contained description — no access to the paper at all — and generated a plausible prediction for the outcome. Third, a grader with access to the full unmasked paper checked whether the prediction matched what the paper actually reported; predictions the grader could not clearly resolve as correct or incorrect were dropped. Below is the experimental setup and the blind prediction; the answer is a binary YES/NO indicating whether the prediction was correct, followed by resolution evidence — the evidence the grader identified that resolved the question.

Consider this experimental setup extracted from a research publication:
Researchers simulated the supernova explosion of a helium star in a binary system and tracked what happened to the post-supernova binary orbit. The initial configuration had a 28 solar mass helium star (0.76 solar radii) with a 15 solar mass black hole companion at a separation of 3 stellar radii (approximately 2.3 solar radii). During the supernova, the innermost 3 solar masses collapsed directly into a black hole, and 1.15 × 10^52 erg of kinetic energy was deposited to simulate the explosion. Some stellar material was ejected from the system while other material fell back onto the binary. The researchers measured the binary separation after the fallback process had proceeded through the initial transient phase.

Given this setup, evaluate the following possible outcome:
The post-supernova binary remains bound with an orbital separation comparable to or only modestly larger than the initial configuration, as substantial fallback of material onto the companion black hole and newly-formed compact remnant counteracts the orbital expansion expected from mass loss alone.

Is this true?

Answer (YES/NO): YES